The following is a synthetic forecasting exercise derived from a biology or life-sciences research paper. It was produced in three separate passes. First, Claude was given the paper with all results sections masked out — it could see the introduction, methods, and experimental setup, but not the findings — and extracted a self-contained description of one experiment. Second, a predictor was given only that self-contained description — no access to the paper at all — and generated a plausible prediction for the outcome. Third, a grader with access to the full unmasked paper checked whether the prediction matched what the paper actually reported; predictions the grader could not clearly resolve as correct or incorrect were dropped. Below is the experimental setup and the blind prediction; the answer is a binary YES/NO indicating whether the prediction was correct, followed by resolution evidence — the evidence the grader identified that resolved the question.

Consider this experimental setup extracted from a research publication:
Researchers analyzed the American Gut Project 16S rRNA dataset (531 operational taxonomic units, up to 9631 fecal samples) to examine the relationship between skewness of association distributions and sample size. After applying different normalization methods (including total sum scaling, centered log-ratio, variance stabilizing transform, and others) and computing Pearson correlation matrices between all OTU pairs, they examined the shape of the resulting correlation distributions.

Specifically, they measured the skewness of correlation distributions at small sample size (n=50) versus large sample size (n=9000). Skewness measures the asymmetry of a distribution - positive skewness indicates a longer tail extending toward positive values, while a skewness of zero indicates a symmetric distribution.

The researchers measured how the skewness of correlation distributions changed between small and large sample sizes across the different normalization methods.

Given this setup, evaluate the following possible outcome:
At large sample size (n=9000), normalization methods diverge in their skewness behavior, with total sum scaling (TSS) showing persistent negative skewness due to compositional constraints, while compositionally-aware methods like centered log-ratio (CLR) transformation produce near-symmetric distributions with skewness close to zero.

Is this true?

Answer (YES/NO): NO